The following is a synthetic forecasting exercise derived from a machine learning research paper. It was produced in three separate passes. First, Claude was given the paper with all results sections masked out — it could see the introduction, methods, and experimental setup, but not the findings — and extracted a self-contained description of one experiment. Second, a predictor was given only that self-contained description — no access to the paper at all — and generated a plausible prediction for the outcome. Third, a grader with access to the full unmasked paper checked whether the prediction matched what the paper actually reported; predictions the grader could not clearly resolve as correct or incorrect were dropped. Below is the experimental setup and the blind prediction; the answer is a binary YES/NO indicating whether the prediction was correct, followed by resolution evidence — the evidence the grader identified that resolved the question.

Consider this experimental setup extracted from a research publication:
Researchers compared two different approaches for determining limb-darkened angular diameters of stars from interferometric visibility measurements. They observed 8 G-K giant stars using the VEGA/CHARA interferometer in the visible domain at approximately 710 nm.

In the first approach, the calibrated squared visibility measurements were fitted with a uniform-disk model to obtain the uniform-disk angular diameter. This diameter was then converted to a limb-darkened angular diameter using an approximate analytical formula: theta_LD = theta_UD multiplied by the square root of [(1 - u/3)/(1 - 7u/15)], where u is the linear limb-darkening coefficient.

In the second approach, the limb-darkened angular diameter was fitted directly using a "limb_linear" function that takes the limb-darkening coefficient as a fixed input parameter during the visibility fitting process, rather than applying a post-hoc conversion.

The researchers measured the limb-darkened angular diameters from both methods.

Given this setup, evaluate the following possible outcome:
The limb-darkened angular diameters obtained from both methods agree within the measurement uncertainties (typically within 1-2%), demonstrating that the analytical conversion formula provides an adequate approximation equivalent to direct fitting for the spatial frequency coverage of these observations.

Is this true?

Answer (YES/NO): NO